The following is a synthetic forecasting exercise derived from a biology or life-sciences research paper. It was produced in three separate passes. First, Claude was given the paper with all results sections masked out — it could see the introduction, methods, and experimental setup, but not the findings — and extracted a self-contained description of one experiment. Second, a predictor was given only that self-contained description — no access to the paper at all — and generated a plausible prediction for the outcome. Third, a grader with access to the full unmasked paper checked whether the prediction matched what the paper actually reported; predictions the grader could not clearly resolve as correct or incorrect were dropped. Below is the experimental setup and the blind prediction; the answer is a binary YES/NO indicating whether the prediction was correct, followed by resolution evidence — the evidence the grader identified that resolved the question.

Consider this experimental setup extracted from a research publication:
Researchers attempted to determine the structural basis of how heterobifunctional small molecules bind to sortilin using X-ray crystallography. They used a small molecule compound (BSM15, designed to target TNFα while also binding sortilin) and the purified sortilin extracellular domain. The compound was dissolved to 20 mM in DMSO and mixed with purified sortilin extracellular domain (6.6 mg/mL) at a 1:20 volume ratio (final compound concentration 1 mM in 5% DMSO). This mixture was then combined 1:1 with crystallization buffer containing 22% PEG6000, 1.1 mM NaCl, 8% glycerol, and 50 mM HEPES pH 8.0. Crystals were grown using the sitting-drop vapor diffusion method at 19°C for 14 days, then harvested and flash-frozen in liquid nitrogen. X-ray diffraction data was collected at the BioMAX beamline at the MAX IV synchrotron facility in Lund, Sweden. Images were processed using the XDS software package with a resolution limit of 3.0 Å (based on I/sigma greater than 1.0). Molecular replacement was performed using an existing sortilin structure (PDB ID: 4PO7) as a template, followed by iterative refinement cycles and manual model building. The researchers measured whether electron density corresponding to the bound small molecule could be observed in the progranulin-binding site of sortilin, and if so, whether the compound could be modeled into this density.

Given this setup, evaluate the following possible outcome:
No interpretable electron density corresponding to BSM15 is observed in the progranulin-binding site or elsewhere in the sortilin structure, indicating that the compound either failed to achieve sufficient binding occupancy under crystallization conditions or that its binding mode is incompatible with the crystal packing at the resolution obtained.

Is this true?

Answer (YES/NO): NO